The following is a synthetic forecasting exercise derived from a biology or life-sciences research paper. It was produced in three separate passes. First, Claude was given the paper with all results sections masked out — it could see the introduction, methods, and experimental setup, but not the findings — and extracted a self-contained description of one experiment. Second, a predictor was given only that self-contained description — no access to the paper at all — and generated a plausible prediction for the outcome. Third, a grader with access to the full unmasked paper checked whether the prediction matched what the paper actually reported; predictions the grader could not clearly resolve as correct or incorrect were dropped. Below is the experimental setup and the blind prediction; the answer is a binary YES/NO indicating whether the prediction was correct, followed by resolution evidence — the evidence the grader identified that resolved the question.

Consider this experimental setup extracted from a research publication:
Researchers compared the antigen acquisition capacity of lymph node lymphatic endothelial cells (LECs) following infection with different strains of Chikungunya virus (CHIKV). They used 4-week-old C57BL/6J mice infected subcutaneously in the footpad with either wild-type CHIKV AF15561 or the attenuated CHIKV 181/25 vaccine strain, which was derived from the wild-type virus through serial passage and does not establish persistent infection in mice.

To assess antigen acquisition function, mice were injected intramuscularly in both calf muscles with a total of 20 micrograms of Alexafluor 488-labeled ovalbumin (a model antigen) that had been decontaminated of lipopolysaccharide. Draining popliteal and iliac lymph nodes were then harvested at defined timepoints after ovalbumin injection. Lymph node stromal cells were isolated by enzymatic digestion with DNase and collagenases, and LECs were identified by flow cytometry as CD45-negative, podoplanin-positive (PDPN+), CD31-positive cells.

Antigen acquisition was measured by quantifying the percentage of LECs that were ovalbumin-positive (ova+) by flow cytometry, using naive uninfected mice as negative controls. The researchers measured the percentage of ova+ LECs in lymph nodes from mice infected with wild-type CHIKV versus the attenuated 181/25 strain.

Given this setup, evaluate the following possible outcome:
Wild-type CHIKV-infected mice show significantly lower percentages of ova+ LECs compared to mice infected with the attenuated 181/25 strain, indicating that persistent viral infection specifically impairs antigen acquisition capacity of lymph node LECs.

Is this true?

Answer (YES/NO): YES